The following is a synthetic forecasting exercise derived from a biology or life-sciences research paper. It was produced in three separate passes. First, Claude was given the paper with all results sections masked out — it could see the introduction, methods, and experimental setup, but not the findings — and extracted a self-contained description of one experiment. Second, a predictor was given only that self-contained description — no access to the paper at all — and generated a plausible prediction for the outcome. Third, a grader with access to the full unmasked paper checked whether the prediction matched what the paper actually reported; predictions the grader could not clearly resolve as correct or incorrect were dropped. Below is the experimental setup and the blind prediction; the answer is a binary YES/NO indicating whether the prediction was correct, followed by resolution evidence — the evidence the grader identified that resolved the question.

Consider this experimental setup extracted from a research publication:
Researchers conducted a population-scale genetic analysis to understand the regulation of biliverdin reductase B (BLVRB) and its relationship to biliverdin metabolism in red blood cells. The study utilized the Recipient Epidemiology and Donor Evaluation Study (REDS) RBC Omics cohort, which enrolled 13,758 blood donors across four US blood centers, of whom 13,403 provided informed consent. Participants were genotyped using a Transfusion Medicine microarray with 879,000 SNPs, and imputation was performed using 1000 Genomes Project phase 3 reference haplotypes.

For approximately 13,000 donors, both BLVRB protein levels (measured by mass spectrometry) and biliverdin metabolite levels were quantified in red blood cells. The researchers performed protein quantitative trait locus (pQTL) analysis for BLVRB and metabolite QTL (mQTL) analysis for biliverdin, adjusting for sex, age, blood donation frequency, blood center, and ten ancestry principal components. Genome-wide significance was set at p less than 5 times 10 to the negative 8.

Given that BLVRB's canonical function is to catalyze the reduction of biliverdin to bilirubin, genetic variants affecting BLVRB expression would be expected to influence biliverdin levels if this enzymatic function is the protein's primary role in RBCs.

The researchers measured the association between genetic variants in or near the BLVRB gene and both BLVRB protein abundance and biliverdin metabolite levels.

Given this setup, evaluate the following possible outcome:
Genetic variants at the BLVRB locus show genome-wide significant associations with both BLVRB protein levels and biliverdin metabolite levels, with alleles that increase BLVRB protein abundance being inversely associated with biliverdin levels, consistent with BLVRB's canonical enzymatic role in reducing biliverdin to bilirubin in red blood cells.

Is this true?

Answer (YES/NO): NO